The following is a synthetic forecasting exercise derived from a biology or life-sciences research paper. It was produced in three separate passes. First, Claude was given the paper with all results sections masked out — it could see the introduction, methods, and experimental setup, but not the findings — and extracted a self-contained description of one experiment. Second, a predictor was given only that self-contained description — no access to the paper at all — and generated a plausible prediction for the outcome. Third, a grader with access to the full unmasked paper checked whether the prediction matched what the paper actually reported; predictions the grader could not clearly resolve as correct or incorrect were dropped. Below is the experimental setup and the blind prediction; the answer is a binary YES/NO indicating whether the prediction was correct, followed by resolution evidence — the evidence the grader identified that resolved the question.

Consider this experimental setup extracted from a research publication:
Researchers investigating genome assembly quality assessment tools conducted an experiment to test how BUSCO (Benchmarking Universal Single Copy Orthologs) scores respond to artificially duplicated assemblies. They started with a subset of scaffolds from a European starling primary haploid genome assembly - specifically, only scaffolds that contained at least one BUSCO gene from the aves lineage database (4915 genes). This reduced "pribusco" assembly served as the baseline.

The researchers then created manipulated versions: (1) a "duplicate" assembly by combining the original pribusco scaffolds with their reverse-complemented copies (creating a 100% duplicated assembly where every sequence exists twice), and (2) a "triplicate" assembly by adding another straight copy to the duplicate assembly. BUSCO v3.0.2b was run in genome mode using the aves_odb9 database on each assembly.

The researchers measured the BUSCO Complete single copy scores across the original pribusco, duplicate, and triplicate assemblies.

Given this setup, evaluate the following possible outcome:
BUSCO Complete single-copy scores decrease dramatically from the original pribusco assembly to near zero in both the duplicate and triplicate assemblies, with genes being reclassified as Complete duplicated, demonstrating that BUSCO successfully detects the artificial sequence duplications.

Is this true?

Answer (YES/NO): NO